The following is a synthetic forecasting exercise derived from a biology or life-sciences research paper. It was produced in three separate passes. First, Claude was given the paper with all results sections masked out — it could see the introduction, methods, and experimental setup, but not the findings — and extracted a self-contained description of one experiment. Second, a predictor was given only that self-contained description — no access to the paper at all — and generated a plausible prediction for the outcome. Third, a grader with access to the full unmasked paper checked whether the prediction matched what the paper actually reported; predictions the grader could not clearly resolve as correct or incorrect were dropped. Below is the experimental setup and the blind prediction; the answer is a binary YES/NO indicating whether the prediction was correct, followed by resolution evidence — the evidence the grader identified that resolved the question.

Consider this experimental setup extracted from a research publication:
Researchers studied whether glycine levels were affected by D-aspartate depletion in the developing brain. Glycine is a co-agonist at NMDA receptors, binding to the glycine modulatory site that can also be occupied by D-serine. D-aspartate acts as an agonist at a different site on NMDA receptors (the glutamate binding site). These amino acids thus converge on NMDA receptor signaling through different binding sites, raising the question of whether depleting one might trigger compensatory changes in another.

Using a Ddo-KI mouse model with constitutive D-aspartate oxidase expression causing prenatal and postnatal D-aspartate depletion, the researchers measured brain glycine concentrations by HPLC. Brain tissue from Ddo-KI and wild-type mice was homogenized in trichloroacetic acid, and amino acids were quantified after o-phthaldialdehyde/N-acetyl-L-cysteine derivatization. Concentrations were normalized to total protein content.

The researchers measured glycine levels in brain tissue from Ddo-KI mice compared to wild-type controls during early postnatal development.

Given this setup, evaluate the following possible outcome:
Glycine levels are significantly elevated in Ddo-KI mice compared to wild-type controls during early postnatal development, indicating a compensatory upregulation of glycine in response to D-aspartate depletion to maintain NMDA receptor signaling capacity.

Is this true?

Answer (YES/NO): NO